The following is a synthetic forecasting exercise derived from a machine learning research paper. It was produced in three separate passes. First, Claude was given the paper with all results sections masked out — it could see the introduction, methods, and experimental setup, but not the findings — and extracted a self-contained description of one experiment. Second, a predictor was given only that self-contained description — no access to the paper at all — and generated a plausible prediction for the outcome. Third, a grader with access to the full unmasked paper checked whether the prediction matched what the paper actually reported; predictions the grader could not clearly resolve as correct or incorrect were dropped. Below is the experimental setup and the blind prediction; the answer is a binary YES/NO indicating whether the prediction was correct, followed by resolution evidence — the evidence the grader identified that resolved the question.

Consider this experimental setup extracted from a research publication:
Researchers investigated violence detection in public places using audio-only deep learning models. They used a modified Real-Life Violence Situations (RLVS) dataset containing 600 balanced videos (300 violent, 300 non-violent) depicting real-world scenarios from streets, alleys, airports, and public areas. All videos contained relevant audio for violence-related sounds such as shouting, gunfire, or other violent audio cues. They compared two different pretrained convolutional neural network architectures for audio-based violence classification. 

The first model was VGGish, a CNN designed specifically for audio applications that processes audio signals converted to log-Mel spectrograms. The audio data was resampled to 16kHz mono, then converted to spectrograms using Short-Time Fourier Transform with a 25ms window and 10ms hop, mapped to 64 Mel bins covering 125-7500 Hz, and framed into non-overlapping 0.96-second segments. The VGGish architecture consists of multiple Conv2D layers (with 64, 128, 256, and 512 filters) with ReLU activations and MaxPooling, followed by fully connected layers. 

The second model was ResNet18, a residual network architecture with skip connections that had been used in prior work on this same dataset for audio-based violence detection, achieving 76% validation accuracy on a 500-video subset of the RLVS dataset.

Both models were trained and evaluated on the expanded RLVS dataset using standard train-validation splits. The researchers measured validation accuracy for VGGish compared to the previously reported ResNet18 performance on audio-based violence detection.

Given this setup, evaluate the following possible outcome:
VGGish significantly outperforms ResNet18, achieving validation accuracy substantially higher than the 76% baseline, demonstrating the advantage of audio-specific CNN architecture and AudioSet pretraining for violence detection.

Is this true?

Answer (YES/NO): NO